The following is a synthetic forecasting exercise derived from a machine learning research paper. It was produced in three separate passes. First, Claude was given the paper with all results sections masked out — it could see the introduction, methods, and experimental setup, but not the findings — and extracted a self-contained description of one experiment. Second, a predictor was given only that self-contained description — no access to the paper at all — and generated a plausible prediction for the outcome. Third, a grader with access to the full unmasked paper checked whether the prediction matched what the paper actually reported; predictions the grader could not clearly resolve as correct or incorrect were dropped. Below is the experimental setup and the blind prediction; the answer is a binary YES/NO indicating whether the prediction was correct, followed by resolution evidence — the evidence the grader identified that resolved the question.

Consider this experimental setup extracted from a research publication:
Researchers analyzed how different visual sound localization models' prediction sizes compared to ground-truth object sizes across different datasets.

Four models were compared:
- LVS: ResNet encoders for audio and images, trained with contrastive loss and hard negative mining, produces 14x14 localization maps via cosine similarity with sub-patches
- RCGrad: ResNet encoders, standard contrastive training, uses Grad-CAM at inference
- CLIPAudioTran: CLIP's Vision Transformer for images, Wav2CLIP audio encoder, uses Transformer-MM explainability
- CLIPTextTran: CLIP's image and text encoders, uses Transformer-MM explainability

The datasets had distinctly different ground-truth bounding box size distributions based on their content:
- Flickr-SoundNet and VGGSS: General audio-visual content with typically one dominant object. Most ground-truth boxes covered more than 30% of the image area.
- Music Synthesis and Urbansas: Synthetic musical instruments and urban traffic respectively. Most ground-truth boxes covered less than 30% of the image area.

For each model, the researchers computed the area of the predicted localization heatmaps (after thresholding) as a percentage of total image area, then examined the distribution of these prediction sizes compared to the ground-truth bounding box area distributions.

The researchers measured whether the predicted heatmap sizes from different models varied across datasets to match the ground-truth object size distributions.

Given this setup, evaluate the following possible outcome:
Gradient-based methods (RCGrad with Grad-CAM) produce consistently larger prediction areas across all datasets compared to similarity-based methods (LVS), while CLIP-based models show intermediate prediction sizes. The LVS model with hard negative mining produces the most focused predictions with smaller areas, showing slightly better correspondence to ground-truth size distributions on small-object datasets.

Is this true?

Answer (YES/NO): NO